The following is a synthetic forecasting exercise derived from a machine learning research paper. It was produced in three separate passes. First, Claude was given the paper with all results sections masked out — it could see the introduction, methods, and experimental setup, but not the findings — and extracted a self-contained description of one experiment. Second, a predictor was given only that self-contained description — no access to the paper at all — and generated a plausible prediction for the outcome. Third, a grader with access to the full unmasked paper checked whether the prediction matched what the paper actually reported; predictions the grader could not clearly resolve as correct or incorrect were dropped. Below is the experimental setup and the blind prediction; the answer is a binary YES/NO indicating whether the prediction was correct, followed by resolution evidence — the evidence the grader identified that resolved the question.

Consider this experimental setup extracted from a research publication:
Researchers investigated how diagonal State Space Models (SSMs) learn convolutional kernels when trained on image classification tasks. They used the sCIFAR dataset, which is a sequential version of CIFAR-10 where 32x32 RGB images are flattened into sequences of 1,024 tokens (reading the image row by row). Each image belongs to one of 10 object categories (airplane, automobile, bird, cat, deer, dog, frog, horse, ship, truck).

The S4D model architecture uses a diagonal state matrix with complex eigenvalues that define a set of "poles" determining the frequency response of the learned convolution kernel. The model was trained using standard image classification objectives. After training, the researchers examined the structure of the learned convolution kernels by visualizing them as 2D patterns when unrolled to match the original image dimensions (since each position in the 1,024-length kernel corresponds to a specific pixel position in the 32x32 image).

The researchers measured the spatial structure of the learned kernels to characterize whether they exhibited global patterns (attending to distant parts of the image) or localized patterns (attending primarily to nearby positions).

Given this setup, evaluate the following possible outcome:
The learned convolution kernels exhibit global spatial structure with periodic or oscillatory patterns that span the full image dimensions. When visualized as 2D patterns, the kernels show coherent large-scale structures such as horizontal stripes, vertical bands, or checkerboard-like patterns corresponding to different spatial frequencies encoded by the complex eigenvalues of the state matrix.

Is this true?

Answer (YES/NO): NO